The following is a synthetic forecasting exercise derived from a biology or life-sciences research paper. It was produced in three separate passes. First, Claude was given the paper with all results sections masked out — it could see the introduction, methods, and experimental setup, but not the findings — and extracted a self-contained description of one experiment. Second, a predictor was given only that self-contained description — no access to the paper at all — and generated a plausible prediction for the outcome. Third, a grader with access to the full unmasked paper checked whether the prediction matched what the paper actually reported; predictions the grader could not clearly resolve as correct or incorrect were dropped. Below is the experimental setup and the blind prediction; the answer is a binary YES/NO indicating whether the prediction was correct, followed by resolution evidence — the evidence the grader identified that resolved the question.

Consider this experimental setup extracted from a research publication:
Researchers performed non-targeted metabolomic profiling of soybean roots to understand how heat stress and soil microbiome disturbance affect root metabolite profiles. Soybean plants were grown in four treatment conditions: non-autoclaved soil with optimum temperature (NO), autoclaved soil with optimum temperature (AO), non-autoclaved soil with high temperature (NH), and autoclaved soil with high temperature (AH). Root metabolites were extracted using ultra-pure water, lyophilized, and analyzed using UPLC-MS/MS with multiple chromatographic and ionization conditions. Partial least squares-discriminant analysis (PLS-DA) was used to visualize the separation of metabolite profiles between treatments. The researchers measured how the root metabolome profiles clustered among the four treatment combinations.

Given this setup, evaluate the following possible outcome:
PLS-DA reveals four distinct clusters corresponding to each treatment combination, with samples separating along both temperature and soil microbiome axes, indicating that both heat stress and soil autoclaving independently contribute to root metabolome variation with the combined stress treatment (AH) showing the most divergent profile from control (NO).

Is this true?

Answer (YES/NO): NO